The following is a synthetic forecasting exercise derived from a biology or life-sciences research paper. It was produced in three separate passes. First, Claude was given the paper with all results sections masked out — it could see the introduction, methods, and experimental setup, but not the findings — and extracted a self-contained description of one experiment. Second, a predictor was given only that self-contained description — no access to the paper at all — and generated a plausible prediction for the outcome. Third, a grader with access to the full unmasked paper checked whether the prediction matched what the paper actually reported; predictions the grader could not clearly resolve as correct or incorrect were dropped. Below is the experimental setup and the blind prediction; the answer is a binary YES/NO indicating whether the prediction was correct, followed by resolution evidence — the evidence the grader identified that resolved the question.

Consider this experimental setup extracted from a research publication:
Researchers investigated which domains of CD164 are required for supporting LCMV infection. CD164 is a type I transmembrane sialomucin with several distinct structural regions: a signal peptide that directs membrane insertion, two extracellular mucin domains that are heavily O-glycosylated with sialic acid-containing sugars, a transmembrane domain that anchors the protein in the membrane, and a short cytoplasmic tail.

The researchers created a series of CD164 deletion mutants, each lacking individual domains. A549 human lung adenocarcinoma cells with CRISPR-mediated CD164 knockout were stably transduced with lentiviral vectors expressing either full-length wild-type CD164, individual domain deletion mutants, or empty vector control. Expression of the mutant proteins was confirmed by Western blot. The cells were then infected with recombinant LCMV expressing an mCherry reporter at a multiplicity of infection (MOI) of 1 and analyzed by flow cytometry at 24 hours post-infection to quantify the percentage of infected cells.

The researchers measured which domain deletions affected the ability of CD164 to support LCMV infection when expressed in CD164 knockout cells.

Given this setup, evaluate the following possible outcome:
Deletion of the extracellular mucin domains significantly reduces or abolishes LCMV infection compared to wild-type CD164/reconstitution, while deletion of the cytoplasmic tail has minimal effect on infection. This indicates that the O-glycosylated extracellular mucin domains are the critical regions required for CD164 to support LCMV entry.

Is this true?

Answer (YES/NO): NO